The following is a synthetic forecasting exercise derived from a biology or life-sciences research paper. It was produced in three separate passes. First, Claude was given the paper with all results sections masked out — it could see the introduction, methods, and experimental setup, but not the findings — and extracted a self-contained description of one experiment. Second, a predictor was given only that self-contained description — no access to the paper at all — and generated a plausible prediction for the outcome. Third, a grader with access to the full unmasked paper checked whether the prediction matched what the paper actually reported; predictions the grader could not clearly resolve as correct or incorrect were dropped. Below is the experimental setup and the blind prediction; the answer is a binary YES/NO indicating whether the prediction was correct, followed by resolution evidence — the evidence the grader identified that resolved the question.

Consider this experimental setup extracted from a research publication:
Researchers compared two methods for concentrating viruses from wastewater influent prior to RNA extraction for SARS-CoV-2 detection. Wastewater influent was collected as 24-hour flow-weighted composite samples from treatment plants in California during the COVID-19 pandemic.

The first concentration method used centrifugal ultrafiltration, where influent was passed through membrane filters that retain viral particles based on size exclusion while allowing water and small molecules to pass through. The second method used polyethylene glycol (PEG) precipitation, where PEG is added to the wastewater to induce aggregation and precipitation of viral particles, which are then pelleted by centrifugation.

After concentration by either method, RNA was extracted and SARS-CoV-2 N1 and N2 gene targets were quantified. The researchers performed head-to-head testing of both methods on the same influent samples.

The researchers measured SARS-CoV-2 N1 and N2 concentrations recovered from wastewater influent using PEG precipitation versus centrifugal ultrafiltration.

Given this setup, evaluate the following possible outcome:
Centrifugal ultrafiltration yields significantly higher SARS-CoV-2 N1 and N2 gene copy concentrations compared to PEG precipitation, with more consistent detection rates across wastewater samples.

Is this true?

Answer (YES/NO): NO